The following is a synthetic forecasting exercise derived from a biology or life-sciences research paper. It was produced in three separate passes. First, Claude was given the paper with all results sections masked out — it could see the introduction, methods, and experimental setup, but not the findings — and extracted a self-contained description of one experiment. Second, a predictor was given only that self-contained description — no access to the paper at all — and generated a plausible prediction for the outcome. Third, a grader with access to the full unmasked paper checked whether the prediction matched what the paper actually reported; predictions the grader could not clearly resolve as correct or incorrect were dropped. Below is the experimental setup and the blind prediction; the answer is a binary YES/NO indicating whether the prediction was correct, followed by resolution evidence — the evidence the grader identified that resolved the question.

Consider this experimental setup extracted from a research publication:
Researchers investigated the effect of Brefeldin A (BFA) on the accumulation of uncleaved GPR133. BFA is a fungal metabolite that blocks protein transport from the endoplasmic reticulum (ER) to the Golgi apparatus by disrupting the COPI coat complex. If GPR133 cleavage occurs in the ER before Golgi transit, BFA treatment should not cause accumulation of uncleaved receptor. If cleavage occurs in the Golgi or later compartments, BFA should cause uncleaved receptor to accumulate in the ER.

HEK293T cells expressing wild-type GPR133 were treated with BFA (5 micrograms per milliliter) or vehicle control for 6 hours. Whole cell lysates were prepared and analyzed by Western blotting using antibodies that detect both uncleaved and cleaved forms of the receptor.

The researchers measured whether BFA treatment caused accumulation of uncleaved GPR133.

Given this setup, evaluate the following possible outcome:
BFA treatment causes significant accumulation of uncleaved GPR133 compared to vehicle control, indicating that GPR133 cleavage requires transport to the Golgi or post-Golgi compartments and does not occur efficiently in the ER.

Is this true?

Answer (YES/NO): NO